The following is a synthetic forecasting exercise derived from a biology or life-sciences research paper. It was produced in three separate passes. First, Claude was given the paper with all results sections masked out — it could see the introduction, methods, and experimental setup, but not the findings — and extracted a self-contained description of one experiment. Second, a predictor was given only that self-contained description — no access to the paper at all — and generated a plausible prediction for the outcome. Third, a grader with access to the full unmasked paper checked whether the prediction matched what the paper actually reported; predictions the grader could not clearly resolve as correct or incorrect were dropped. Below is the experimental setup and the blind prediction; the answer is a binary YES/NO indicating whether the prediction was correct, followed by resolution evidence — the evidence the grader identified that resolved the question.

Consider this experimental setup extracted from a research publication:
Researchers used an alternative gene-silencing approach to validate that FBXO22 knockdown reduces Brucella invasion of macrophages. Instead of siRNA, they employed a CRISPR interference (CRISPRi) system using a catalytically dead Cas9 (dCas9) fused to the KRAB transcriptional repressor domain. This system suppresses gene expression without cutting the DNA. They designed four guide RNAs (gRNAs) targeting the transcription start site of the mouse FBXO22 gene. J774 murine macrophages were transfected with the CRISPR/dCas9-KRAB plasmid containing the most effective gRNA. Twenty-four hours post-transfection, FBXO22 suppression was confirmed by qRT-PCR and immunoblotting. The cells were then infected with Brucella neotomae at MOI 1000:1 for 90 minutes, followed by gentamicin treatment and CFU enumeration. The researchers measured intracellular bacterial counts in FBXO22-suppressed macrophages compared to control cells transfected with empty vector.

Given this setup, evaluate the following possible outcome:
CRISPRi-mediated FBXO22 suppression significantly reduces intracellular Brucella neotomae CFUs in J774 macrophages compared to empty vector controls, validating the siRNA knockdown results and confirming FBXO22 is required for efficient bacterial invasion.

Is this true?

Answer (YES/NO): YES